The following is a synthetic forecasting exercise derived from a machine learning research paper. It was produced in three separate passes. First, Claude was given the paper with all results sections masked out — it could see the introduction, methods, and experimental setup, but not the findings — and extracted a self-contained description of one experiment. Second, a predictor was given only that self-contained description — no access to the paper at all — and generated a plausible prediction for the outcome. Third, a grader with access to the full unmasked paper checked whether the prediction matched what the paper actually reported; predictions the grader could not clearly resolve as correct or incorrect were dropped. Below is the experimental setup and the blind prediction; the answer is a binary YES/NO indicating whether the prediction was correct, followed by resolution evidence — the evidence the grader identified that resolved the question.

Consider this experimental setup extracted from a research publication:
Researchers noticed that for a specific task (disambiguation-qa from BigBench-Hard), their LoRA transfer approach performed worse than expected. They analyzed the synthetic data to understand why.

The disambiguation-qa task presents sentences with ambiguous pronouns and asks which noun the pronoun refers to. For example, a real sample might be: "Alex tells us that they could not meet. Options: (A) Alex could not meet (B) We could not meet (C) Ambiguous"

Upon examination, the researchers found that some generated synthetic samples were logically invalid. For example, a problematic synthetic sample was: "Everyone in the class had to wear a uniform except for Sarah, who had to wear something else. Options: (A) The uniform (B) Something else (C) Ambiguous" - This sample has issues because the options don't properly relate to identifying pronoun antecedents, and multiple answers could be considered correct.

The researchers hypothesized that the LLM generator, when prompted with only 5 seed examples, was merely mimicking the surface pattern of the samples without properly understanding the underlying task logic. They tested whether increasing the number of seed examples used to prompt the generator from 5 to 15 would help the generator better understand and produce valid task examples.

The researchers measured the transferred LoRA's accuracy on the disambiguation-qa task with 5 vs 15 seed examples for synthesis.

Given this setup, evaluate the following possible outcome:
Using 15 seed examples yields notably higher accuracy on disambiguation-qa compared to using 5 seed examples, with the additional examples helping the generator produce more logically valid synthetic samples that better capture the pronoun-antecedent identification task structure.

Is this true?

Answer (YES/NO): YES